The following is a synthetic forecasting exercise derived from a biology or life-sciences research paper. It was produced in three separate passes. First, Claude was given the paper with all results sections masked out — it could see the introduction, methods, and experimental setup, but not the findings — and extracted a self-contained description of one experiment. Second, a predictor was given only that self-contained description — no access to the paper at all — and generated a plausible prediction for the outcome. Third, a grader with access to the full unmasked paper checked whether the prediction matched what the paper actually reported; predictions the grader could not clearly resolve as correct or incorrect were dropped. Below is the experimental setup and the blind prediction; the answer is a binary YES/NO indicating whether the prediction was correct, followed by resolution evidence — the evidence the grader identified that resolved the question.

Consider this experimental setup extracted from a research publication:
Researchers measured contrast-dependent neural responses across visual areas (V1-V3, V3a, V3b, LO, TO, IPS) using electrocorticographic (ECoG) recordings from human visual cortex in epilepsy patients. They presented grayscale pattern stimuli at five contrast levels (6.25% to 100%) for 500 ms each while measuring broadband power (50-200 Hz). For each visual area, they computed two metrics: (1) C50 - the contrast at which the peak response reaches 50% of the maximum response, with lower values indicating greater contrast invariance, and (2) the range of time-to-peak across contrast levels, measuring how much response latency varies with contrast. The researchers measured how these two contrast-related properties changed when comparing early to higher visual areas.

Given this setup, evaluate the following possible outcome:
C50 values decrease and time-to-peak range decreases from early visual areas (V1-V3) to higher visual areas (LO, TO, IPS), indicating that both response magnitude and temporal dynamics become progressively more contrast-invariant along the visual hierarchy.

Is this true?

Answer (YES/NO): NO